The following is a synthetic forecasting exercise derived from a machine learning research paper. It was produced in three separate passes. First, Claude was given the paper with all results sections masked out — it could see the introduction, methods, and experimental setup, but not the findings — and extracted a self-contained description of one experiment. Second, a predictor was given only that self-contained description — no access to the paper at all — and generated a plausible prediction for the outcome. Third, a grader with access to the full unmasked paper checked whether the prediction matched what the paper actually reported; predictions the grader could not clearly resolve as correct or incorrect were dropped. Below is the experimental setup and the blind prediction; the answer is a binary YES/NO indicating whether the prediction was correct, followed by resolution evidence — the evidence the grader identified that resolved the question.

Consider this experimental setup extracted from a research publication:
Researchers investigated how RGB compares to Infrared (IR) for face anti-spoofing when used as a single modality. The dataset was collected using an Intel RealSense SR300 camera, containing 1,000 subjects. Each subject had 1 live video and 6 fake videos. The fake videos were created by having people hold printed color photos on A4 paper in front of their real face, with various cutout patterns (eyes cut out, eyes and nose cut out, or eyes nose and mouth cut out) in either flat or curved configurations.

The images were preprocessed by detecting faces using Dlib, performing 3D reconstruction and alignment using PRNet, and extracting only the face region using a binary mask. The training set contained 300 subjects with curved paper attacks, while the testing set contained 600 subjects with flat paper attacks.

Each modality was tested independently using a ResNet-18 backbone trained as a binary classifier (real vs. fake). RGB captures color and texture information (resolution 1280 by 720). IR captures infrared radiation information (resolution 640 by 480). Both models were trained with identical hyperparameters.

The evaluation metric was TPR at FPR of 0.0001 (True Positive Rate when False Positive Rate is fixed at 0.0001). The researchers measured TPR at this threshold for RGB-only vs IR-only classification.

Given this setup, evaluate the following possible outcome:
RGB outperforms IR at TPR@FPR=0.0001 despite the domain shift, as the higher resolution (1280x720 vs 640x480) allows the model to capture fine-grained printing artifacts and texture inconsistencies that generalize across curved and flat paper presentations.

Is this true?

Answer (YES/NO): NO